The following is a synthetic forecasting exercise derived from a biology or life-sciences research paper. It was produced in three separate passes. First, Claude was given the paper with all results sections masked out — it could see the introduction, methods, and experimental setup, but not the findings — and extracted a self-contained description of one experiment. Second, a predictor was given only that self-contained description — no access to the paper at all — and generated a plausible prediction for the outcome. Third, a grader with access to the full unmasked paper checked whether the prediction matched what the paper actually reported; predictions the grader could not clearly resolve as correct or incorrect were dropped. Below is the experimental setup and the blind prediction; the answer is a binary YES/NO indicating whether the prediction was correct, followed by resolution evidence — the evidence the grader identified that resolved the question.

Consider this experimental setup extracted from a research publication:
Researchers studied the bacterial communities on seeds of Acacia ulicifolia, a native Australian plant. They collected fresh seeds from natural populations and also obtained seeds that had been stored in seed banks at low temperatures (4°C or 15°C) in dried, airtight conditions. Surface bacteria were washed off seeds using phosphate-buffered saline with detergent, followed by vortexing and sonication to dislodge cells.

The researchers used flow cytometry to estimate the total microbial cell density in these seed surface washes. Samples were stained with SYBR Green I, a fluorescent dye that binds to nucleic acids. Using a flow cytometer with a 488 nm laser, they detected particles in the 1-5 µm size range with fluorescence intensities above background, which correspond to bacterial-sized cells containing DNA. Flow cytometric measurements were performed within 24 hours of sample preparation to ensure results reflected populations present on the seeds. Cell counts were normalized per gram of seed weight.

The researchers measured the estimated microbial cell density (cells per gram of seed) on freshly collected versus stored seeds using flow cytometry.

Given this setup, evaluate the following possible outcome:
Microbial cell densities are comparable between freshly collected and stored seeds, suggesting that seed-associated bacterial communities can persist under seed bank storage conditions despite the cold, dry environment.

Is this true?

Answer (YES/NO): NO